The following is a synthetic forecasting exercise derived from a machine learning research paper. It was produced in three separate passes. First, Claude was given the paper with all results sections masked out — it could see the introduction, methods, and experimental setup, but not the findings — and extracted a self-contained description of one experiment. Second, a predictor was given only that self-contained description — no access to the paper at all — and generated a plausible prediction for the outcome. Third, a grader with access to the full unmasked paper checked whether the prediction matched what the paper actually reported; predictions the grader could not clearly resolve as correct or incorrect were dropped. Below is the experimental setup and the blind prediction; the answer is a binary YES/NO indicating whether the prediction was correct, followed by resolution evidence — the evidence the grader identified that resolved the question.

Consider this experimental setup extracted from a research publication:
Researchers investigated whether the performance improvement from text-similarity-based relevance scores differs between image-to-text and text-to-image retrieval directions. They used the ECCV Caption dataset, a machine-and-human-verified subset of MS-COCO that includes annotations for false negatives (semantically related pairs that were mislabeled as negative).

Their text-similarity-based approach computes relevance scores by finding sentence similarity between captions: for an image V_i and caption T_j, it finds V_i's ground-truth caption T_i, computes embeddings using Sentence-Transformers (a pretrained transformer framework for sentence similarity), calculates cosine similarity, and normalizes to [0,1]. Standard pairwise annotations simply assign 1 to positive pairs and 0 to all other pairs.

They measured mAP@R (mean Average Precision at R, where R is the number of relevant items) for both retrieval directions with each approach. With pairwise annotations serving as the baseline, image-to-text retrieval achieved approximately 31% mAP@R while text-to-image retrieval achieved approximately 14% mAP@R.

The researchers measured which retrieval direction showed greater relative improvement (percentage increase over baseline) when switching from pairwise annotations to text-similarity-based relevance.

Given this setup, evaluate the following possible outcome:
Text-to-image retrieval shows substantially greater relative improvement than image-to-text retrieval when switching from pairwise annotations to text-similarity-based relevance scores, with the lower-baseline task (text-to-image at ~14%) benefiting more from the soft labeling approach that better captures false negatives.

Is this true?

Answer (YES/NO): YES